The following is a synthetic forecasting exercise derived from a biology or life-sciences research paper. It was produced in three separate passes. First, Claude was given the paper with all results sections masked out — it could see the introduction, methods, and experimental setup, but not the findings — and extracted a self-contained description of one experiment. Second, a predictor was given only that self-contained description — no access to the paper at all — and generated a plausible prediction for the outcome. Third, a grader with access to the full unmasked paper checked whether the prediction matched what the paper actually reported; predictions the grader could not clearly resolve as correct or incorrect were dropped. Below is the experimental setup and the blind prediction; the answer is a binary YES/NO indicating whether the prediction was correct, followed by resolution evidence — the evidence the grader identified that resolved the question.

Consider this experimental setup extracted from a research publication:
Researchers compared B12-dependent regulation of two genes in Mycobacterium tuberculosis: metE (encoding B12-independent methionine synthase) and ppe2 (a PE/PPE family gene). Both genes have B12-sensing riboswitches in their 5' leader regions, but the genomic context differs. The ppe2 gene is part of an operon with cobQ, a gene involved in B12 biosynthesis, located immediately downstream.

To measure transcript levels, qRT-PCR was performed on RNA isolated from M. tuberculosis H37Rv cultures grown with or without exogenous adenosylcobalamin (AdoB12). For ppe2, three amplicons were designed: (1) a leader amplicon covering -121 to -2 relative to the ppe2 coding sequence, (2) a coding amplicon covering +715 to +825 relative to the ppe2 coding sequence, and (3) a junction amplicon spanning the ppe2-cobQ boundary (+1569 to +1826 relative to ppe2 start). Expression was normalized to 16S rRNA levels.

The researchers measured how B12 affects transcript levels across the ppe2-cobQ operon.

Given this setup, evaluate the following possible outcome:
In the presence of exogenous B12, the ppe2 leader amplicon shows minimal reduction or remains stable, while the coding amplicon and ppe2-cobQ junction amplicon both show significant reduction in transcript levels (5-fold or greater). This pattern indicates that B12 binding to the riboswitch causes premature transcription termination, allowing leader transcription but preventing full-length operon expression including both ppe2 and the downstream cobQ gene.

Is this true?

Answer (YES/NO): NO